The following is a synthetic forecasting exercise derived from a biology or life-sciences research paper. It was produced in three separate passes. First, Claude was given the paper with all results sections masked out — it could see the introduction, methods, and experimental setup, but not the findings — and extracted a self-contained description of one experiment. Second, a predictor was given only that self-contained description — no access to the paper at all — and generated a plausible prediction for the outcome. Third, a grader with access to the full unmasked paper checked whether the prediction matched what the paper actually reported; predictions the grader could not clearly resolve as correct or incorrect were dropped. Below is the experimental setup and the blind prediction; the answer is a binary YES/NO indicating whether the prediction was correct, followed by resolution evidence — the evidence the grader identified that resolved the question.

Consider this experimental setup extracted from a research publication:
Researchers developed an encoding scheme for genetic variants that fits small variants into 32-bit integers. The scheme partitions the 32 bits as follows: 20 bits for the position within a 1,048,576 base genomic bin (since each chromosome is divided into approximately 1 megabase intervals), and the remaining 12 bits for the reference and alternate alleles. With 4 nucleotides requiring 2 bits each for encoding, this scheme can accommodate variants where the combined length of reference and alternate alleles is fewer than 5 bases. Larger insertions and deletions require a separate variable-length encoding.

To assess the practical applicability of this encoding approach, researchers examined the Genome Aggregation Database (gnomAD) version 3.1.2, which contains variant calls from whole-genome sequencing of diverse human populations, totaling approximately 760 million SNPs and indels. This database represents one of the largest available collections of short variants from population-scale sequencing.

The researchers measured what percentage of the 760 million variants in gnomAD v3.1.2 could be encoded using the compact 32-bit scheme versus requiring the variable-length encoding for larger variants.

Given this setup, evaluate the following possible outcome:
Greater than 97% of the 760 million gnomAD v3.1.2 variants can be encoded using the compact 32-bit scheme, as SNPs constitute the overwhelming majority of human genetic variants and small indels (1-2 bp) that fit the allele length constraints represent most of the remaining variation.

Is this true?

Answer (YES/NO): NO